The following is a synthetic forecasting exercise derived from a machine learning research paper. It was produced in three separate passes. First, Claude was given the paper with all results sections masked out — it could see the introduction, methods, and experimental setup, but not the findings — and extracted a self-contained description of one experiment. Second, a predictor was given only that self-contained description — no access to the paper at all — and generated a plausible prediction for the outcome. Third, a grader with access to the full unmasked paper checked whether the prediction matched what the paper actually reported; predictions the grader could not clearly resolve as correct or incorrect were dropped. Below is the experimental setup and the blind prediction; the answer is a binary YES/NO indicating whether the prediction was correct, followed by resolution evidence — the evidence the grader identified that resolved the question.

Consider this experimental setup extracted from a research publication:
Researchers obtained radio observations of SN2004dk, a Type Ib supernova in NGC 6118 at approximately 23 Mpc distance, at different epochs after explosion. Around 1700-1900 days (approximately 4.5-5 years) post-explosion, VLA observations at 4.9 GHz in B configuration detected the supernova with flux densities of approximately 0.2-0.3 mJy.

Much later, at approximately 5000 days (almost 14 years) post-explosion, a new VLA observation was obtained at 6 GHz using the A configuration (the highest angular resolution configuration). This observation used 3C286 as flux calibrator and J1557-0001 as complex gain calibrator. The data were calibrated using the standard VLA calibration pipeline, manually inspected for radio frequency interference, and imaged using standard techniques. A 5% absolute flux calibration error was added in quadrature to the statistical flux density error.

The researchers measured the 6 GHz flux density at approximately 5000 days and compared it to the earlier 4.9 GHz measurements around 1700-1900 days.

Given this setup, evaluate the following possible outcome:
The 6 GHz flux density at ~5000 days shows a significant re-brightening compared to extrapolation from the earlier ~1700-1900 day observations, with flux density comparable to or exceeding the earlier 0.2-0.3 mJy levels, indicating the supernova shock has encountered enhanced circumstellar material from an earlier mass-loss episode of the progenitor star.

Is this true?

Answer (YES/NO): YES